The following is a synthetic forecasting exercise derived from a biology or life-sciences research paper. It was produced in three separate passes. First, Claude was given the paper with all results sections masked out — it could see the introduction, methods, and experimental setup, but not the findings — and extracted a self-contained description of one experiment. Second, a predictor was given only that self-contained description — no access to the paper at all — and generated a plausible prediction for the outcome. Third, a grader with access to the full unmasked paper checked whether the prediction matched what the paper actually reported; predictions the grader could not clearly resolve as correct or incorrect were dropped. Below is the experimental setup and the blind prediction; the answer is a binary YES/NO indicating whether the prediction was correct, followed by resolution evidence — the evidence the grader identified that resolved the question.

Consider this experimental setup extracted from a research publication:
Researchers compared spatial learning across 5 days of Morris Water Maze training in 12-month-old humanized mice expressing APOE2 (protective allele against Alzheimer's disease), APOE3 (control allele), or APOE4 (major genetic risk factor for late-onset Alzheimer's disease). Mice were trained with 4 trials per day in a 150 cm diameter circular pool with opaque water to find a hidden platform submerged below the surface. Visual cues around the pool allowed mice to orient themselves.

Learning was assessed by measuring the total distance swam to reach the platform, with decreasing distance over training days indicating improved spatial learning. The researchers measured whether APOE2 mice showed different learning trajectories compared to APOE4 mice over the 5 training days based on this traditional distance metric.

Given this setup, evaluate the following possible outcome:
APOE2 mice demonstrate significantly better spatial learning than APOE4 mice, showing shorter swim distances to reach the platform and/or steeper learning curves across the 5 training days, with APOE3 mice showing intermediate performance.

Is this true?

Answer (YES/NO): NO